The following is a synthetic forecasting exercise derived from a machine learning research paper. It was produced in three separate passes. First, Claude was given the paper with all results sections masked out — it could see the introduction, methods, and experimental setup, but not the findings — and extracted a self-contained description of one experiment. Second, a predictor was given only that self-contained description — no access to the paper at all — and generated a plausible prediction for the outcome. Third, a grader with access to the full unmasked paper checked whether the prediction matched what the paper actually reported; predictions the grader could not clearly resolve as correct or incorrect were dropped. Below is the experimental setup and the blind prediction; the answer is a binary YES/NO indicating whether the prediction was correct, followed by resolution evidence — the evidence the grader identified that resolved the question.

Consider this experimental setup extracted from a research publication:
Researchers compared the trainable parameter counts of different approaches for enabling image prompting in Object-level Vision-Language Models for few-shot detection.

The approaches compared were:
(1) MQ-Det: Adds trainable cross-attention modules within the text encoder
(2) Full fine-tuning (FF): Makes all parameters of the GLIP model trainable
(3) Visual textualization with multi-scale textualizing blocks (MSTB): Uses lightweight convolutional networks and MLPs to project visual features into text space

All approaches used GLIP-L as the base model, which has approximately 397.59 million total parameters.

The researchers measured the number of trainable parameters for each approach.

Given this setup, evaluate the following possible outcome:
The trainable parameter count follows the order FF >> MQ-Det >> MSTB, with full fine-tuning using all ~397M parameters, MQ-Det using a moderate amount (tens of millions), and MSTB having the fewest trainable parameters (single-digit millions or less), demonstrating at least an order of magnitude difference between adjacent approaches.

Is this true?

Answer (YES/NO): NO